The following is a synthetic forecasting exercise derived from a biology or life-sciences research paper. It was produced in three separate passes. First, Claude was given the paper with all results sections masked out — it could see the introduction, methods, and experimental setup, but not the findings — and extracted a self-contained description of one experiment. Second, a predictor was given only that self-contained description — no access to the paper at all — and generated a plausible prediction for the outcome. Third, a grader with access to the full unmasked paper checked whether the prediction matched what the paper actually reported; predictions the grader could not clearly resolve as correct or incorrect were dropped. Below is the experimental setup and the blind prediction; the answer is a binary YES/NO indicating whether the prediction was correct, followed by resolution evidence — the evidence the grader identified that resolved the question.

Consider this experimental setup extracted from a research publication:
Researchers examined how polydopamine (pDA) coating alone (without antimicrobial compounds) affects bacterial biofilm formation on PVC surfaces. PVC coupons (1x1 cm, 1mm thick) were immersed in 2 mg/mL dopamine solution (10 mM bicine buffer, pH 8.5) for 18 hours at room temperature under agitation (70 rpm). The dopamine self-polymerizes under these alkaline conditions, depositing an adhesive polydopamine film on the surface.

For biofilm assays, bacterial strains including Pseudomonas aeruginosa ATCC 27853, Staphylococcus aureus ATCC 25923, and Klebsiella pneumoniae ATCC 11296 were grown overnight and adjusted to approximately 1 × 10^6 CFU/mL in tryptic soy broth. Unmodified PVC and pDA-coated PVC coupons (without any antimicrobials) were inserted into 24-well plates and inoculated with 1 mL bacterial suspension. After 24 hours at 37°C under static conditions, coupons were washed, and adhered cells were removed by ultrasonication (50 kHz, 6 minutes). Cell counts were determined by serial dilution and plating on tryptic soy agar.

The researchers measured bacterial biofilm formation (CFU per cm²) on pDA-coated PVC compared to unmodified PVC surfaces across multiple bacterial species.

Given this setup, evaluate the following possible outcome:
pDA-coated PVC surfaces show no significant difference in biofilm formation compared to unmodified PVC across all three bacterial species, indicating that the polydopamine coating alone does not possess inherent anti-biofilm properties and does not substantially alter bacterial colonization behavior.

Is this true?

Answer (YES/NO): YES